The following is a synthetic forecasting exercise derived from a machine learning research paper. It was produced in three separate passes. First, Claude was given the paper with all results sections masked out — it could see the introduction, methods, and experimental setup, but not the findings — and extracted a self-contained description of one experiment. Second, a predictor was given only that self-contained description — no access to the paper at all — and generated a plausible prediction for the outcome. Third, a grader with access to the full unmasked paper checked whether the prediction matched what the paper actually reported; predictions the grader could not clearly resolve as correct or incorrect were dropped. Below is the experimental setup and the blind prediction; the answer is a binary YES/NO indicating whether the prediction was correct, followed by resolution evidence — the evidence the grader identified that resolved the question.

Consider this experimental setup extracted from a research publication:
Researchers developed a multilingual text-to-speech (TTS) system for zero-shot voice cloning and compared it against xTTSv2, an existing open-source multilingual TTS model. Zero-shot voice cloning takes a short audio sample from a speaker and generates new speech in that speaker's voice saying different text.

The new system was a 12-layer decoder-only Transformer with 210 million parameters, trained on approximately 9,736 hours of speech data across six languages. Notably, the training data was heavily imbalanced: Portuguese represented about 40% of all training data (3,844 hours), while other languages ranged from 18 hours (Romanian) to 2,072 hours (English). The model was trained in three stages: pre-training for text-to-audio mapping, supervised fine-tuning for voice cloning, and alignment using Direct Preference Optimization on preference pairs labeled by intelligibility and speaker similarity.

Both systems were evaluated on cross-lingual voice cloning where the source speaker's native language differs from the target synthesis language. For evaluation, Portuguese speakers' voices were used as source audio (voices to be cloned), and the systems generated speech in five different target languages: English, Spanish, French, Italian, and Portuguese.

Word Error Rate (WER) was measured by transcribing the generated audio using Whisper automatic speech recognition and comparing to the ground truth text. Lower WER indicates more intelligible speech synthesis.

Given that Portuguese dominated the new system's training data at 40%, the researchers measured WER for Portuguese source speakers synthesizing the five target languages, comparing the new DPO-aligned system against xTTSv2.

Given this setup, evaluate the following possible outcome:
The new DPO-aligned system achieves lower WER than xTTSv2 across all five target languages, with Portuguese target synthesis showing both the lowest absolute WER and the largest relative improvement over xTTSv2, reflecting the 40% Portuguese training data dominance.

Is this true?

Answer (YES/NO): NO